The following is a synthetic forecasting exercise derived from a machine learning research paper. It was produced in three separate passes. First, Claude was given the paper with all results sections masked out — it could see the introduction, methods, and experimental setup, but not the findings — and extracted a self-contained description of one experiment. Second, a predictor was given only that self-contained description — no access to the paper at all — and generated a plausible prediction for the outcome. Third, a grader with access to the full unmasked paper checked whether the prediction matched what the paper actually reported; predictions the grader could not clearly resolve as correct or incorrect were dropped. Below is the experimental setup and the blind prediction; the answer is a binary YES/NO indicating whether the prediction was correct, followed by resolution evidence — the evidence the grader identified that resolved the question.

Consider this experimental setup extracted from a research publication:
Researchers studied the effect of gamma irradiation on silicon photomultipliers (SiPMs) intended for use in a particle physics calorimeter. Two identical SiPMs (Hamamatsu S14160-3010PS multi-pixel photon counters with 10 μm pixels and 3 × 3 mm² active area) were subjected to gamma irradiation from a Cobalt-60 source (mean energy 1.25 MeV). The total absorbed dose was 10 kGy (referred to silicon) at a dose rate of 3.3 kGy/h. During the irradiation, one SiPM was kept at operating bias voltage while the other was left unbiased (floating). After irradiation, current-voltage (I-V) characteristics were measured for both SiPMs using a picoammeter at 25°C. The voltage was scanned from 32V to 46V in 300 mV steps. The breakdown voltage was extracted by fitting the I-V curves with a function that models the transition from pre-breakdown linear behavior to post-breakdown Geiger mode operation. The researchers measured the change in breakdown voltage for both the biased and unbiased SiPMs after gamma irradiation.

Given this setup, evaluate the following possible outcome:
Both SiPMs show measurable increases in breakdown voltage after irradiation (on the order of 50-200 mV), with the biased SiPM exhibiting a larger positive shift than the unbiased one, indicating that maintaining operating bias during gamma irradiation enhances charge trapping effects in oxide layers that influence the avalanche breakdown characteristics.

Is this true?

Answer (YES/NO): NO